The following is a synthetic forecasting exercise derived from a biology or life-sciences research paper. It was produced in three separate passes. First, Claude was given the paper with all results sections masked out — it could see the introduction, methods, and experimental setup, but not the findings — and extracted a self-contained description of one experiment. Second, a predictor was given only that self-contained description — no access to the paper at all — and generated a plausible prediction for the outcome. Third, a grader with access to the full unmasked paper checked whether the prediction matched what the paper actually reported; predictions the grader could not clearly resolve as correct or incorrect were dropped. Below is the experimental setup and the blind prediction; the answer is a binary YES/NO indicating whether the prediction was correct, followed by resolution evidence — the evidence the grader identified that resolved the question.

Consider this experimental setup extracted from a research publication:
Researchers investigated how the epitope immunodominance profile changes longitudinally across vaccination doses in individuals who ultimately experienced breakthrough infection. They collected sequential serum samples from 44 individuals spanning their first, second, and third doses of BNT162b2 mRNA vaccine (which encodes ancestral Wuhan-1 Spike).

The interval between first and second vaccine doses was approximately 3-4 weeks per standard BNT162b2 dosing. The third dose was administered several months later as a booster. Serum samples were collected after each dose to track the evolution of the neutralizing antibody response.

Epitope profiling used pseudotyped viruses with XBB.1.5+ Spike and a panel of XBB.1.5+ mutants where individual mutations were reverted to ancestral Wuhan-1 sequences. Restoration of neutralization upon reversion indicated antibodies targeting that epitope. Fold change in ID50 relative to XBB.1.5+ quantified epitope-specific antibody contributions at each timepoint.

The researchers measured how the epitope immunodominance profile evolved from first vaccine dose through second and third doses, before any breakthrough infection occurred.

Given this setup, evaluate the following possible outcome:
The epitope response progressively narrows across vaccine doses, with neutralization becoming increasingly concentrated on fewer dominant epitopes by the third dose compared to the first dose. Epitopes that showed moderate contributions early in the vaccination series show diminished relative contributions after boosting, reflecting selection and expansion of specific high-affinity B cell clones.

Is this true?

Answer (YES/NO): NO